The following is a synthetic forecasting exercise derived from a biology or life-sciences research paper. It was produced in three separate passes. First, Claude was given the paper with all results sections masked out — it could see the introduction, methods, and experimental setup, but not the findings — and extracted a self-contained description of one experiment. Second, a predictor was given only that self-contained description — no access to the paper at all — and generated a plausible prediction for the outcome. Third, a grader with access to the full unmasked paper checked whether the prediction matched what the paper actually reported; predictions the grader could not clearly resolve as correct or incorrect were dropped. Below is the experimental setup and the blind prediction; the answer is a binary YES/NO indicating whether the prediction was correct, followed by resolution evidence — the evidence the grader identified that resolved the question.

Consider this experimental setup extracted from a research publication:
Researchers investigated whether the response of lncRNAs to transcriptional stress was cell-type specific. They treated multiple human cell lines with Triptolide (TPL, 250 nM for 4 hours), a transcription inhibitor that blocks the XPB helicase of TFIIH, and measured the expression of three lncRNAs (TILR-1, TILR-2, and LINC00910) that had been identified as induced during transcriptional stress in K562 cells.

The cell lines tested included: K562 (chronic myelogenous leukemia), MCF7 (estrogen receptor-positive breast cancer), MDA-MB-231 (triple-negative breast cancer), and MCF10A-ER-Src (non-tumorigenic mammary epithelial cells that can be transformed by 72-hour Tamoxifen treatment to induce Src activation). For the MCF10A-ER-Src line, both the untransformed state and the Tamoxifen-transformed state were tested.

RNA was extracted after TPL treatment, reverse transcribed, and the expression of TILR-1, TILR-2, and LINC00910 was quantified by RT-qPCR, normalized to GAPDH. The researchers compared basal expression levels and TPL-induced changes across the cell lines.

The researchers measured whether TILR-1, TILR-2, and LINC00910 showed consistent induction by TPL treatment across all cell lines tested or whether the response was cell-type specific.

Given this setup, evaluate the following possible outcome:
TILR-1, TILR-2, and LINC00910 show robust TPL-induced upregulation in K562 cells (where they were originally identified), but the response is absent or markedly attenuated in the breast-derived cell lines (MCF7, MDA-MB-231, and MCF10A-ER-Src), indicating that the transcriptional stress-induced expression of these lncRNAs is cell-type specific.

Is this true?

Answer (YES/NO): NO